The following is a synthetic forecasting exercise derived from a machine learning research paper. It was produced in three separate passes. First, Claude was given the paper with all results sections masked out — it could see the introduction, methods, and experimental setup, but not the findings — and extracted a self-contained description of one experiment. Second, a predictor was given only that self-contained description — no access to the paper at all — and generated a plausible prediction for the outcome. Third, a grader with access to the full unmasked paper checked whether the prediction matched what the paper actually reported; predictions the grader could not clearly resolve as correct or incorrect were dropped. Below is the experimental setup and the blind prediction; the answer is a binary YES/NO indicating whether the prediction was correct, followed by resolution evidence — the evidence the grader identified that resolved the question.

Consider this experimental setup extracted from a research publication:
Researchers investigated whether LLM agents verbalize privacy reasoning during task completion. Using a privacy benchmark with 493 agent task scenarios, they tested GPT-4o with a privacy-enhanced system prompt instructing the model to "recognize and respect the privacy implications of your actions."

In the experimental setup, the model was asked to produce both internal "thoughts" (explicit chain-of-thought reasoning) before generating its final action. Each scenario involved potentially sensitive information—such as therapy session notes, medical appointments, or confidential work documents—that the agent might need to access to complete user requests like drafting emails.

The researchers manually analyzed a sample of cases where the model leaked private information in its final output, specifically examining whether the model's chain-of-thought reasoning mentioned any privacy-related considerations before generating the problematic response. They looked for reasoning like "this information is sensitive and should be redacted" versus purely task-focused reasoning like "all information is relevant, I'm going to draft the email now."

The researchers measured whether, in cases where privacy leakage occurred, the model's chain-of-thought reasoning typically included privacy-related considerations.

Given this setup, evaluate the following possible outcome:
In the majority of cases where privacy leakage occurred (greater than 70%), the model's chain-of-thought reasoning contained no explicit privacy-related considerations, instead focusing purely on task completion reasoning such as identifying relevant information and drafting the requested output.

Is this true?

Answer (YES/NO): YES